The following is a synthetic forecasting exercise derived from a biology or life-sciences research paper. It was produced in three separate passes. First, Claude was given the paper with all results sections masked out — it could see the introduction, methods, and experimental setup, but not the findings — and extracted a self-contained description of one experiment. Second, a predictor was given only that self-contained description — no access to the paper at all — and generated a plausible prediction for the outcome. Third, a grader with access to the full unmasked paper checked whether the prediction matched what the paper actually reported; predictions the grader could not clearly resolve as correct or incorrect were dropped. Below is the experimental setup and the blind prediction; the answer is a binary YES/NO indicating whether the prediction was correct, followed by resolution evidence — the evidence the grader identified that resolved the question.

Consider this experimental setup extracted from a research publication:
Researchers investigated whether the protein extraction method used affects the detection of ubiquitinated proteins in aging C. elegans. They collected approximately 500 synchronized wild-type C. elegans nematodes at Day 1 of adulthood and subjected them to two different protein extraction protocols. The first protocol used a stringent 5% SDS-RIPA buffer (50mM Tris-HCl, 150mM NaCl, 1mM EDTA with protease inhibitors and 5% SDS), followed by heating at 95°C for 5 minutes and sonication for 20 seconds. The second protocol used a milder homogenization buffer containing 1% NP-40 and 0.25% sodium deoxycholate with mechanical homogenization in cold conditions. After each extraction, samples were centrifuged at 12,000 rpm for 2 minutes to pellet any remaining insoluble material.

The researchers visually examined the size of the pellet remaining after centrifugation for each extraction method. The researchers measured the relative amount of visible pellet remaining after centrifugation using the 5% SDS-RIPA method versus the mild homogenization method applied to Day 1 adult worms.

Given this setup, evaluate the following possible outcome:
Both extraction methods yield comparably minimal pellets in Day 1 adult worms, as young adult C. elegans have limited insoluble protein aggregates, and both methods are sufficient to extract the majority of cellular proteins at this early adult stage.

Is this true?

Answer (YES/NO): NO